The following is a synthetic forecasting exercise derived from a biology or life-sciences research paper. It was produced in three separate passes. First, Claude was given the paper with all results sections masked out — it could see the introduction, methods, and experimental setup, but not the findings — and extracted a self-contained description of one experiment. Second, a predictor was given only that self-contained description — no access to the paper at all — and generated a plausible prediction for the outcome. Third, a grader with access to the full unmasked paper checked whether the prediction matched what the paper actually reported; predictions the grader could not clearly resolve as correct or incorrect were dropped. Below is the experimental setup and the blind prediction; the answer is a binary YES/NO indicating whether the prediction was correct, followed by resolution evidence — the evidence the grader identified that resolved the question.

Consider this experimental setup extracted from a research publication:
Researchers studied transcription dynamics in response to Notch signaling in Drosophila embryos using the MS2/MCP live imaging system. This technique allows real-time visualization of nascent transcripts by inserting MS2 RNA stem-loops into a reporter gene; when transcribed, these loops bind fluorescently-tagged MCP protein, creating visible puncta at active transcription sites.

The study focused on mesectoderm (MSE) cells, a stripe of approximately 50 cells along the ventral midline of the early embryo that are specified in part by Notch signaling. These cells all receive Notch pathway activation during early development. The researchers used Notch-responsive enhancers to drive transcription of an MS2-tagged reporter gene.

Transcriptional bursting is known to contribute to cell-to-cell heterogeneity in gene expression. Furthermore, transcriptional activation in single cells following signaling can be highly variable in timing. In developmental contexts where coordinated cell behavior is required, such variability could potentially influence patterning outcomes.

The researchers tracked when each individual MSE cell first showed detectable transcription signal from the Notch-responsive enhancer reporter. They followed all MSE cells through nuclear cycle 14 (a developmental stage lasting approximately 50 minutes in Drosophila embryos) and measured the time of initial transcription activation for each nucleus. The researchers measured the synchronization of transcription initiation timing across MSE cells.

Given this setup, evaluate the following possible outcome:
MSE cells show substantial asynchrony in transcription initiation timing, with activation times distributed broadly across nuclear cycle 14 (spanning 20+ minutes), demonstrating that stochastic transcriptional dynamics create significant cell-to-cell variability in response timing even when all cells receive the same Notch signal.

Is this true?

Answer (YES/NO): NO